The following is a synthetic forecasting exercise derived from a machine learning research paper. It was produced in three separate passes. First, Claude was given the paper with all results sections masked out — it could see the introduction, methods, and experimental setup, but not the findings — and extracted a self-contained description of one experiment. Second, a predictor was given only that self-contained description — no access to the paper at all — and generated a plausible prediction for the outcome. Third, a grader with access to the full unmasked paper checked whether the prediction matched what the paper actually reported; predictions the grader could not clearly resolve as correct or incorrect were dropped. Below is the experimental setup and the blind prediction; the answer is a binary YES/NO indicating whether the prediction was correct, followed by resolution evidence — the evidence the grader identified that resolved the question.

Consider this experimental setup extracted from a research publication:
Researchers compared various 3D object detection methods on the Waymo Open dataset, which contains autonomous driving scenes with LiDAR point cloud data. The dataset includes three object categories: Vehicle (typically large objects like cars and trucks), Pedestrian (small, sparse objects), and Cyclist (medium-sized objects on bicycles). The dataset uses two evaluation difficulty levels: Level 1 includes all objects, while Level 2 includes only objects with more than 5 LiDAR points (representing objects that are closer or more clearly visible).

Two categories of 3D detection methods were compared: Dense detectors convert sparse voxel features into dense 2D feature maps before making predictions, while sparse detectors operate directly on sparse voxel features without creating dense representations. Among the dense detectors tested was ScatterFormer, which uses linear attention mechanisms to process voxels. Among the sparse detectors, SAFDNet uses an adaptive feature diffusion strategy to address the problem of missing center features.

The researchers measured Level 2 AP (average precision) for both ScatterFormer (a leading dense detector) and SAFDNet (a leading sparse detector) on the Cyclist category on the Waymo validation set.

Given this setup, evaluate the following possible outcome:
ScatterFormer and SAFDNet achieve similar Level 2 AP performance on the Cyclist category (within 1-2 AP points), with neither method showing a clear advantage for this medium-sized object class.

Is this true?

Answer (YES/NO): YES